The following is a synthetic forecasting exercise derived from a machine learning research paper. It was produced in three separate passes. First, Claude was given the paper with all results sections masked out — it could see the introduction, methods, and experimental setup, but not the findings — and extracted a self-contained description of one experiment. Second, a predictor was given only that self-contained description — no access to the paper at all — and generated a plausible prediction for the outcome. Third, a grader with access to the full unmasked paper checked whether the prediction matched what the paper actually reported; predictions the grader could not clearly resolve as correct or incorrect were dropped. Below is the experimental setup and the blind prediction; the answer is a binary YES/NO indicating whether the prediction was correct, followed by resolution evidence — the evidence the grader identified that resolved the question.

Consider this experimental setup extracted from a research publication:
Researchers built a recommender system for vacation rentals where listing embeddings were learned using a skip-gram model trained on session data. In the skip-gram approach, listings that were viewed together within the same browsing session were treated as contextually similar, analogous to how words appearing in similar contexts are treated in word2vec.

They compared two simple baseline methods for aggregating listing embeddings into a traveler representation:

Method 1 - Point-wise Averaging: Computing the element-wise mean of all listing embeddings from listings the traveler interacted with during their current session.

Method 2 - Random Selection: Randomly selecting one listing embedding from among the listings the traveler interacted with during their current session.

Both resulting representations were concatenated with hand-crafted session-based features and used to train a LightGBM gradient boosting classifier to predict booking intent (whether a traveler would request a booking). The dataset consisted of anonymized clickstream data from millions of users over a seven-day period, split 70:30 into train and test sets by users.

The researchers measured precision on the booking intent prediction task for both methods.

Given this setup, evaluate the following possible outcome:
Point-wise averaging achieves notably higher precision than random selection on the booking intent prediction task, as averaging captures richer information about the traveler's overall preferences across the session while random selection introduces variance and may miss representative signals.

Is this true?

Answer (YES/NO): NO